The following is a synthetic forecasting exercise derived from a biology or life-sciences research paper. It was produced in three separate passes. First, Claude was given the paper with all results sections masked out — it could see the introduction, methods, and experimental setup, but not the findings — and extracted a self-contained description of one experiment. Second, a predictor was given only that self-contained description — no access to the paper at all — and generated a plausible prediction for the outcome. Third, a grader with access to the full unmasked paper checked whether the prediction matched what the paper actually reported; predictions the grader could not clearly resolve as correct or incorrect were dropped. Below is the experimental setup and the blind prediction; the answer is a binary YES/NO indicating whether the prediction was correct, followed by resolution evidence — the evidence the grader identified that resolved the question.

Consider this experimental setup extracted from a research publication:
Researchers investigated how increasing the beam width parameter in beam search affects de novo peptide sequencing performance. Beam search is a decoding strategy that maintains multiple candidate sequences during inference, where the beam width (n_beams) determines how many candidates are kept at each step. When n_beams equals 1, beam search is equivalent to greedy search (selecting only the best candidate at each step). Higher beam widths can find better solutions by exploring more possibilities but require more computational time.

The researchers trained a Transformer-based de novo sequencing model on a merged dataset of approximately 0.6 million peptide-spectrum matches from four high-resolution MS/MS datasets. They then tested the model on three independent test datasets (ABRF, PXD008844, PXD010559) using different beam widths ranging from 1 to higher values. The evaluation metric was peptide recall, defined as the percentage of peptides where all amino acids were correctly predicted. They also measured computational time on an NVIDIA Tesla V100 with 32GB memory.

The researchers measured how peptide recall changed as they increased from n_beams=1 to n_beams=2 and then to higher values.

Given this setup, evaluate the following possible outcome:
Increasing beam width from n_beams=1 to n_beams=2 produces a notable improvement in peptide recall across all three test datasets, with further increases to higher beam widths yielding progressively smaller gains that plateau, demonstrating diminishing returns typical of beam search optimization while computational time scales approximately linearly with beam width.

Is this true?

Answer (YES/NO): NO